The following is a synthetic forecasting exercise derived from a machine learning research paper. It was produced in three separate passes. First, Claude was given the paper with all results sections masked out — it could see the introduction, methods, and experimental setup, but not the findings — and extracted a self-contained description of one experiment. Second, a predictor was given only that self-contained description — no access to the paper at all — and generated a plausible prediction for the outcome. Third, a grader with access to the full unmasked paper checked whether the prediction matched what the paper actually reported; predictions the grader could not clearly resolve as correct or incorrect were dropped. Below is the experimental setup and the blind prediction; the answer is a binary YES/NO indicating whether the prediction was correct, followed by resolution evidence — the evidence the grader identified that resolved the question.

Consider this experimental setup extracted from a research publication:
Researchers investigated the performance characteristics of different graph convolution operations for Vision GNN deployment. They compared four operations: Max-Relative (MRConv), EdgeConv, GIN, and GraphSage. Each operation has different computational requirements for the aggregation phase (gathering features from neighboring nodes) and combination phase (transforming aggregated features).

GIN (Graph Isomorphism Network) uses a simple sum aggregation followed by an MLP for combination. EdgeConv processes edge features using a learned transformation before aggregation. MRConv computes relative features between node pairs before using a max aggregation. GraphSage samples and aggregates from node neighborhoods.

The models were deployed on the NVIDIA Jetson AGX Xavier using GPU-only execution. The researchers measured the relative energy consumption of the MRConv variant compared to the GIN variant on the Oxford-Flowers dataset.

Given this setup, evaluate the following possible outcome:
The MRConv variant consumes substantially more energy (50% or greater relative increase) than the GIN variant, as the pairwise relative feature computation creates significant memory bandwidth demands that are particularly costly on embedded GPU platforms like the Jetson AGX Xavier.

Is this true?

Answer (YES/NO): NO